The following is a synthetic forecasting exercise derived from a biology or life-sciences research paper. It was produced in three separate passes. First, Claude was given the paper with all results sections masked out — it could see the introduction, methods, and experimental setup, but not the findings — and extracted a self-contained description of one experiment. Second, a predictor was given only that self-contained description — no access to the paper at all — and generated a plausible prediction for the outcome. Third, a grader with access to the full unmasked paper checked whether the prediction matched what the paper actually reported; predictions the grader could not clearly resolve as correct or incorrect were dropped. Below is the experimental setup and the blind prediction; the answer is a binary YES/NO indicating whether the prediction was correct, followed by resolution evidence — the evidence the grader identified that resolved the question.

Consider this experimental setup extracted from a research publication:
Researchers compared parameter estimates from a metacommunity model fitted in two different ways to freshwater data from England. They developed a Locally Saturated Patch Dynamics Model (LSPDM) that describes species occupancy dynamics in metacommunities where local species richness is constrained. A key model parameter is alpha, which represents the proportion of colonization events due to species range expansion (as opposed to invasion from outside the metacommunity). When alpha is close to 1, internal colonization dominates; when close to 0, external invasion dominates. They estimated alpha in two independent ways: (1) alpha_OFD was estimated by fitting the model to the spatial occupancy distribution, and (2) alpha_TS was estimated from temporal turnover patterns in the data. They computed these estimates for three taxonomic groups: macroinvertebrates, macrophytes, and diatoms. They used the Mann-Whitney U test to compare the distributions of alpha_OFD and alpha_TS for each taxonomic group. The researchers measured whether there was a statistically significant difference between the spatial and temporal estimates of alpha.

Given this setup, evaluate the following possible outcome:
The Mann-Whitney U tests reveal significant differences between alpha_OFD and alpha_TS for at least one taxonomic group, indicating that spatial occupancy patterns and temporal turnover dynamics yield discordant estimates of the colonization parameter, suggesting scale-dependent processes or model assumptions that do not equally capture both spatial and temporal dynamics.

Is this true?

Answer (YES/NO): YES